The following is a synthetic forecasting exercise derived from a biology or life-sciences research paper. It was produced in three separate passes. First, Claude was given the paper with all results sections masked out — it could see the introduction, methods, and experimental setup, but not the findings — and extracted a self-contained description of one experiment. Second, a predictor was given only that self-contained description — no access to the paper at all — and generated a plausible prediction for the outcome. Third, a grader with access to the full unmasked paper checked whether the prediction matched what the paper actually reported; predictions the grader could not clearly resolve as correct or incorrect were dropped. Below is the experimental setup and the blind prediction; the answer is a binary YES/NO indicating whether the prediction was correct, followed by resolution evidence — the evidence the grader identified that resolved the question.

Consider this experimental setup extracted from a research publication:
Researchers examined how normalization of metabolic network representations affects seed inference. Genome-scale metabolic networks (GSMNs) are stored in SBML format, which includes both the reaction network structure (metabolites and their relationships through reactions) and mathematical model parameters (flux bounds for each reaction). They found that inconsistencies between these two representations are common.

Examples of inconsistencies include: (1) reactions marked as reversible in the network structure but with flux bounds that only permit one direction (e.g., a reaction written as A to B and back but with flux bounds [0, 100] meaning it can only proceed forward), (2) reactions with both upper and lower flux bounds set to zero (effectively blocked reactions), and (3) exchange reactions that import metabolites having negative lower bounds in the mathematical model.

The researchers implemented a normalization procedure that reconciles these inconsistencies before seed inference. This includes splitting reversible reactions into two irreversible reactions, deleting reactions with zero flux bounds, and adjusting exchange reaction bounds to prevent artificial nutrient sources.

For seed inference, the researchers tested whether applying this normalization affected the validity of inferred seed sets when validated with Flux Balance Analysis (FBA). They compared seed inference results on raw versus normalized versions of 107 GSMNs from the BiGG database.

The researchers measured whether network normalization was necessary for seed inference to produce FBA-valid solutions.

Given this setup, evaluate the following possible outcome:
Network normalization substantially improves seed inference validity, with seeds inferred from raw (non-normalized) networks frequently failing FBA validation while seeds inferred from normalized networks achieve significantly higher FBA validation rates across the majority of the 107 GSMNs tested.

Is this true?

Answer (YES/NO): NO